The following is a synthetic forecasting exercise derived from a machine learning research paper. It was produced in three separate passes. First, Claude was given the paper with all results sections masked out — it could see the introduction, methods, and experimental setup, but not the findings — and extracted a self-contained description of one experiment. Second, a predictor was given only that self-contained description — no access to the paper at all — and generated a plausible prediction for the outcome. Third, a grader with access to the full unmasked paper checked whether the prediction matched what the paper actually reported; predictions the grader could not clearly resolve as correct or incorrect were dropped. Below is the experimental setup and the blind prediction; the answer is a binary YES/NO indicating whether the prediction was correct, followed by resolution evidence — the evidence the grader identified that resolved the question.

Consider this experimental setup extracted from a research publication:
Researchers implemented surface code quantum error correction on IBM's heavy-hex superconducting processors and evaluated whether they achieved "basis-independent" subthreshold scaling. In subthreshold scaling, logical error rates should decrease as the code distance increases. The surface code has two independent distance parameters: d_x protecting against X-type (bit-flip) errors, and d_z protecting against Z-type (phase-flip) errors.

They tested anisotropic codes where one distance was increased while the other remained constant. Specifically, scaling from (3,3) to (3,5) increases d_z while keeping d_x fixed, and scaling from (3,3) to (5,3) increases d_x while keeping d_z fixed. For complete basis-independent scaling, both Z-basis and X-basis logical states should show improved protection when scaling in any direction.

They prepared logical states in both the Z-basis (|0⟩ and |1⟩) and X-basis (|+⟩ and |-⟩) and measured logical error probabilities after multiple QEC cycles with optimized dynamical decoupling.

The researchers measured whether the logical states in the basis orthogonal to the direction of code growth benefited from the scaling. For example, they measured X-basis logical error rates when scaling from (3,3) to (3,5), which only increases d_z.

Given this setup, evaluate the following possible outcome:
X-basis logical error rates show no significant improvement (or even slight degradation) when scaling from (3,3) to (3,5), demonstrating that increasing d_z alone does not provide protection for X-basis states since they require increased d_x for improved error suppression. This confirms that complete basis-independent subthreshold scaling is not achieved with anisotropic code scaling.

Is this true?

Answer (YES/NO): NO